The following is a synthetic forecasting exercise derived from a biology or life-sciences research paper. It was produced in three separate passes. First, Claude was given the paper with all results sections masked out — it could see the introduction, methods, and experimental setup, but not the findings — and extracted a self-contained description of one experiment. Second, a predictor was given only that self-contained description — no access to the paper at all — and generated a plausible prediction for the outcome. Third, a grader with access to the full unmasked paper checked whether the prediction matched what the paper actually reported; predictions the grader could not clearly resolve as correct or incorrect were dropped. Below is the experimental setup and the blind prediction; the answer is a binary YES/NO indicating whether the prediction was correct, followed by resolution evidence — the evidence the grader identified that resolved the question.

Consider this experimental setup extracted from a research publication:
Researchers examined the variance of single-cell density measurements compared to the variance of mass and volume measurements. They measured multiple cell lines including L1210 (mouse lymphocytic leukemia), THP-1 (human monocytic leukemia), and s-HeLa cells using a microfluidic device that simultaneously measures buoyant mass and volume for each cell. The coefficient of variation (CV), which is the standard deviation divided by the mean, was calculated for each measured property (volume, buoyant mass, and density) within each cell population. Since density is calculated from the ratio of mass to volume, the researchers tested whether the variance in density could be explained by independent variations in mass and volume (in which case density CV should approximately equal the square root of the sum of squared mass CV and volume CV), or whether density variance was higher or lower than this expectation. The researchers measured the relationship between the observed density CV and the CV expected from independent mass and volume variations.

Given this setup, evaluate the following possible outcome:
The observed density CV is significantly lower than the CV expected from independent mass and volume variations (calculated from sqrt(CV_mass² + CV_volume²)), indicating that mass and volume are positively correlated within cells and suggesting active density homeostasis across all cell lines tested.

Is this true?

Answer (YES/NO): YES